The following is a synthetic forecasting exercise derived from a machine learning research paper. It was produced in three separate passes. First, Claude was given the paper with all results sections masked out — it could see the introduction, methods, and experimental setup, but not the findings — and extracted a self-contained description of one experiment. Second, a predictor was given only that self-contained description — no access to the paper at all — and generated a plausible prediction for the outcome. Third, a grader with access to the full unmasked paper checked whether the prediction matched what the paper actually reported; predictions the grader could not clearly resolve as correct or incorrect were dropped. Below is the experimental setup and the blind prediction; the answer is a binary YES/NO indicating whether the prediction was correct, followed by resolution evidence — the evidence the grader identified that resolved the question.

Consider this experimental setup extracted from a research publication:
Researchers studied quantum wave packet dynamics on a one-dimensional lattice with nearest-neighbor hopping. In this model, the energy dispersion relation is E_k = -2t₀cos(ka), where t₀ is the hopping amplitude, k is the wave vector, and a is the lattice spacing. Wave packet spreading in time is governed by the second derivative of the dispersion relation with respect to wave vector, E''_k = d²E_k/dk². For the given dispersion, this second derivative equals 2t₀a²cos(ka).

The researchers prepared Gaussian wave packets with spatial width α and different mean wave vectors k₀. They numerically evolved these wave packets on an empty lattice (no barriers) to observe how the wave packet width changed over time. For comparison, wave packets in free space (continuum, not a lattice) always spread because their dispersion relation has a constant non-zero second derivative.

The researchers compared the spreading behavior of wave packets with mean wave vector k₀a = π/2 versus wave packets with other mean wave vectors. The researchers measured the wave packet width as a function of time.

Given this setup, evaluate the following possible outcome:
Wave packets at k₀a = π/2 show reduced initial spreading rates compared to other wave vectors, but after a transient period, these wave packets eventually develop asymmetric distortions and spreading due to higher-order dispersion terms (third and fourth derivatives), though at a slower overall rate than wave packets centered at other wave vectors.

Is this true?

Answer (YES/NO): NO